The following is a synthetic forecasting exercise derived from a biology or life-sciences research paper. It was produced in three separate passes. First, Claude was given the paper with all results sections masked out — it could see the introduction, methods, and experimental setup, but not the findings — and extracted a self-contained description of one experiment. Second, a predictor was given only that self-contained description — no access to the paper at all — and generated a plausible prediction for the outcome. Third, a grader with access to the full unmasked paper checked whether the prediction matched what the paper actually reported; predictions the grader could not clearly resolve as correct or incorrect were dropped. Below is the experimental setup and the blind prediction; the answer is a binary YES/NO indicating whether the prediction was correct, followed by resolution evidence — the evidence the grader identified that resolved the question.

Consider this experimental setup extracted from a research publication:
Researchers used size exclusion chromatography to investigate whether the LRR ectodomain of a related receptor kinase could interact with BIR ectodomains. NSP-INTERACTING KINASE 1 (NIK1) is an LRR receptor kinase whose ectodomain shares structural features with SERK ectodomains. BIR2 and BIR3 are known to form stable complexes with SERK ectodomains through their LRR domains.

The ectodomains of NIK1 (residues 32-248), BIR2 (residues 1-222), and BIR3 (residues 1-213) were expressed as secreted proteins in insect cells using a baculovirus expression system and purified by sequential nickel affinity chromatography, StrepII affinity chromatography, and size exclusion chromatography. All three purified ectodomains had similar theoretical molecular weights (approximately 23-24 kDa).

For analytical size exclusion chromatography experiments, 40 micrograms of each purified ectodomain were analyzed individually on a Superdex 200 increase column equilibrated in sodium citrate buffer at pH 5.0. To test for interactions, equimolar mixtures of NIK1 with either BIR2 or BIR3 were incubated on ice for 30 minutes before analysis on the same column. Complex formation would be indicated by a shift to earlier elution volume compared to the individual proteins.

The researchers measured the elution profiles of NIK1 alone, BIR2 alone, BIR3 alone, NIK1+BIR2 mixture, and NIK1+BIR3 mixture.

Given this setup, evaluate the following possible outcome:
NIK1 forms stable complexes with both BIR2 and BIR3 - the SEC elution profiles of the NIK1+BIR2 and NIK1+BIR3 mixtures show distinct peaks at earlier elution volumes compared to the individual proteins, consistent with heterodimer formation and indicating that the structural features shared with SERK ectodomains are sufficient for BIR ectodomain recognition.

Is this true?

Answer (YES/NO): NO